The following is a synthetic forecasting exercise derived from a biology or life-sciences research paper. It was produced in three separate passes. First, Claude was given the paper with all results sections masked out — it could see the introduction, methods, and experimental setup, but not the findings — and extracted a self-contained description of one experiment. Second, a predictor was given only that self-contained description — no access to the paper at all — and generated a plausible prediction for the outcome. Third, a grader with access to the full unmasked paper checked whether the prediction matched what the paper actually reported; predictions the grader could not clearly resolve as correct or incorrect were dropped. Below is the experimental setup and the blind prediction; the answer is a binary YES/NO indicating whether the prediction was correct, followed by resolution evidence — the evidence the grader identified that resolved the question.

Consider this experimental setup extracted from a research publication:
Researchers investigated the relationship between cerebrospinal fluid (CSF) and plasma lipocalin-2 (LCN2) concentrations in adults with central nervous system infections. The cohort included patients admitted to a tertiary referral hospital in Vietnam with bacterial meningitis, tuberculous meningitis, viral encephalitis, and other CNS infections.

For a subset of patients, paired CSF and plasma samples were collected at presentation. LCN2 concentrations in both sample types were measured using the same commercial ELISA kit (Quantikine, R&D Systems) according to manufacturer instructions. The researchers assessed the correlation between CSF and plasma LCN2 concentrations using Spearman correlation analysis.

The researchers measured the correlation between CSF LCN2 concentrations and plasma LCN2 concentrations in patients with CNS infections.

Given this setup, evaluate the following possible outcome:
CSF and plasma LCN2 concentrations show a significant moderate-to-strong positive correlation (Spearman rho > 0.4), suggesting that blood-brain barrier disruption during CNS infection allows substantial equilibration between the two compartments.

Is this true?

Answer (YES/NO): NO